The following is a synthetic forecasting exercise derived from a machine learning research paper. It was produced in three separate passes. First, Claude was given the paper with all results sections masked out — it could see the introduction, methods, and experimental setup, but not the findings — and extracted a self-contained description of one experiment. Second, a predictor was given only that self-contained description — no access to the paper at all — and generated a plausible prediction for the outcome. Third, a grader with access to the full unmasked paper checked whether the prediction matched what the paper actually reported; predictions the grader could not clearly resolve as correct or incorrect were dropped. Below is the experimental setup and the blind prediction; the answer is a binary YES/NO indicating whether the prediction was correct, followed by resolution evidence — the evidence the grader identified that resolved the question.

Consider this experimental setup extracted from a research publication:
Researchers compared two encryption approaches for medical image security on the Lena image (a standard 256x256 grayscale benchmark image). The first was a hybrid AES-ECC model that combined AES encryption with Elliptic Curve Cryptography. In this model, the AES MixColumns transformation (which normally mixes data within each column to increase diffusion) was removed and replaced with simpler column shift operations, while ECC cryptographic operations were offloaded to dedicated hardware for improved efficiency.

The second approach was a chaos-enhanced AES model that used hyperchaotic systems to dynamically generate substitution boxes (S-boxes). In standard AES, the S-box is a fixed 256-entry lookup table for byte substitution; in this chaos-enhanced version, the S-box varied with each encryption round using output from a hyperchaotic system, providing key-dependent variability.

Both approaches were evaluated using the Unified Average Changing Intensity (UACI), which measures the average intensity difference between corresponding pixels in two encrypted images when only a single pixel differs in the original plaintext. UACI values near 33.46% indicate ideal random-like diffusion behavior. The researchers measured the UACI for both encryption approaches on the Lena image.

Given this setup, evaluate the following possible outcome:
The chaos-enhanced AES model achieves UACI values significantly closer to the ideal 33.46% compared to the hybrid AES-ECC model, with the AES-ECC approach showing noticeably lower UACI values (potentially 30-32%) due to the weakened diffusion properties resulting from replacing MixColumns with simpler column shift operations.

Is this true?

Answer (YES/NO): YES